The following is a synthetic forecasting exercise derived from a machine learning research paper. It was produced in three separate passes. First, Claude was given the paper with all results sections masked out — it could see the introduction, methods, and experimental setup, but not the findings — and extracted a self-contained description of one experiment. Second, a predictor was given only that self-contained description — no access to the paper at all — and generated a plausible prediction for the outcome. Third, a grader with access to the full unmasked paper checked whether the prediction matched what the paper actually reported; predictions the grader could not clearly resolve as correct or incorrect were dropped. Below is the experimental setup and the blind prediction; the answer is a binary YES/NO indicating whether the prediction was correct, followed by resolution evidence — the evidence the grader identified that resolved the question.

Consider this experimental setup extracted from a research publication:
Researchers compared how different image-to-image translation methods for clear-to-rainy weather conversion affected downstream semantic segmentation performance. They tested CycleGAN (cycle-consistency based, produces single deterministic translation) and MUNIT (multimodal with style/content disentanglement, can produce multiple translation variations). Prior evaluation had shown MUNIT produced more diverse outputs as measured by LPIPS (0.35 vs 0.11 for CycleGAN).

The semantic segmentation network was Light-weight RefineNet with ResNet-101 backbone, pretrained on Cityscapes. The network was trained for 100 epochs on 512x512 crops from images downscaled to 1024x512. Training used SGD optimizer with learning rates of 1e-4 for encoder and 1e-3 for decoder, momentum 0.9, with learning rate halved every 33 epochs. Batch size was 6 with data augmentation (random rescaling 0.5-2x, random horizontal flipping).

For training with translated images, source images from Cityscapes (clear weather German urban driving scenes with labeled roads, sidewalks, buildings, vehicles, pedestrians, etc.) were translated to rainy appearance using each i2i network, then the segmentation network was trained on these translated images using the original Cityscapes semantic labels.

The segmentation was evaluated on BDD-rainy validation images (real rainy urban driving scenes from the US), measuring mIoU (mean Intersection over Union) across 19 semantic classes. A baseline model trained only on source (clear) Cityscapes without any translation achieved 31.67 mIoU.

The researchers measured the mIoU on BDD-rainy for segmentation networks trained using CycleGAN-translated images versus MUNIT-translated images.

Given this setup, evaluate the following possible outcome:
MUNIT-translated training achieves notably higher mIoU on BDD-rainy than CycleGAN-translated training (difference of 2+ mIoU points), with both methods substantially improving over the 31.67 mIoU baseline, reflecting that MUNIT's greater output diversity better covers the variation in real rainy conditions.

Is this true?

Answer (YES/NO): NO